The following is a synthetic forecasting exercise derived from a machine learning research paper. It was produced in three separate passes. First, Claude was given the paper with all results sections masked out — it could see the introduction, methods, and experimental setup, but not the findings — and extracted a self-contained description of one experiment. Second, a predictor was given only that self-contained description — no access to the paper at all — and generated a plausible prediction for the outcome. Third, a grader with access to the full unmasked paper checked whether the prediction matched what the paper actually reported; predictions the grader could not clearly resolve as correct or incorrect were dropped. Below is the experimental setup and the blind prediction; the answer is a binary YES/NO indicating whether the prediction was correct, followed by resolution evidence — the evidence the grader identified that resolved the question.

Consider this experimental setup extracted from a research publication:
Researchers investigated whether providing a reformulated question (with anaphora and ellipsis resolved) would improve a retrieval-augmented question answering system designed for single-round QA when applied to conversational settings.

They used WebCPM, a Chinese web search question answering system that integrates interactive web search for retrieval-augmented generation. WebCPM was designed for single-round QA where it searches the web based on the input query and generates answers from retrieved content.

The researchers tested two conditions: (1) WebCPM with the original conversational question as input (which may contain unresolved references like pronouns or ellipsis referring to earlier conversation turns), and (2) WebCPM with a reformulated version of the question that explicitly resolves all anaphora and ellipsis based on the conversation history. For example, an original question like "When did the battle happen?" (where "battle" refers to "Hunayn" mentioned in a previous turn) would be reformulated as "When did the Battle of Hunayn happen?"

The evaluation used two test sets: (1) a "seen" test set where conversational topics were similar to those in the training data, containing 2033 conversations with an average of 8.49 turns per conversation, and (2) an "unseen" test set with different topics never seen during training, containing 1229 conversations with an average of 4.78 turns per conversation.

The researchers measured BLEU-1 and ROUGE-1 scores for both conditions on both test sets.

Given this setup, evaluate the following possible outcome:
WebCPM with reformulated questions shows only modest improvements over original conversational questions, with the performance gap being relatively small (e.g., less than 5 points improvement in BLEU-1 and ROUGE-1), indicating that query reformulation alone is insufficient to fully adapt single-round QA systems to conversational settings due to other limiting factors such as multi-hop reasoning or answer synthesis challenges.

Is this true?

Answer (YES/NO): YES